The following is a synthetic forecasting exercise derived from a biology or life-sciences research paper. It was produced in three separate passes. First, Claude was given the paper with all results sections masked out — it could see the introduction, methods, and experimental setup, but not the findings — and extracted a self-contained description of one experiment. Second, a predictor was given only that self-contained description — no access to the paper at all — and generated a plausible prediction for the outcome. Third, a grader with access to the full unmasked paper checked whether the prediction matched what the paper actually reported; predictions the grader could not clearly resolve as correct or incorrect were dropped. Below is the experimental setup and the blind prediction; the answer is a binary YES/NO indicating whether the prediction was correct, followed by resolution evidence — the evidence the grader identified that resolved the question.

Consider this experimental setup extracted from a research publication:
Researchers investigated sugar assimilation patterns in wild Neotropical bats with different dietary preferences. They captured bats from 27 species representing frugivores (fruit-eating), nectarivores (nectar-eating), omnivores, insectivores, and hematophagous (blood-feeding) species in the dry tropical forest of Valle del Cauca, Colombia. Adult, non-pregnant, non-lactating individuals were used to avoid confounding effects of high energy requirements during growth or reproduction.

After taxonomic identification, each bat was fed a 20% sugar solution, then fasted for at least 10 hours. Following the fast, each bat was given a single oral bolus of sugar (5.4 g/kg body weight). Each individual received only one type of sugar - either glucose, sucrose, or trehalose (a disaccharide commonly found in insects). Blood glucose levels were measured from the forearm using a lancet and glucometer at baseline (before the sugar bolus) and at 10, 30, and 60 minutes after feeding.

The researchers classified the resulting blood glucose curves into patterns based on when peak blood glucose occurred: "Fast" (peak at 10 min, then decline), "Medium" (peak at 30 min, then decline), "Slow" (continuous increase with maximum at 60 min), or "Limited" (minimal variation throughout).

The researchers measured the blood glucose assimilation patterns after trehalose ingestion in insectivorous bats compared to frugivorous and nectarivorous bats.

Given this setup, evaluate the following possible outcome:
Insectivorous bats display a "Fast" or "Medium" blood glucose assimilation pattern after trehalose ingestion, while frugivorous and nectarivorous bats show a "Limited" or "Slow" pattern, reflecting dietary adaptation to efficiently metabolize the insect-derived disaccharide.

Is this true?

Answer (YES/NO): NO